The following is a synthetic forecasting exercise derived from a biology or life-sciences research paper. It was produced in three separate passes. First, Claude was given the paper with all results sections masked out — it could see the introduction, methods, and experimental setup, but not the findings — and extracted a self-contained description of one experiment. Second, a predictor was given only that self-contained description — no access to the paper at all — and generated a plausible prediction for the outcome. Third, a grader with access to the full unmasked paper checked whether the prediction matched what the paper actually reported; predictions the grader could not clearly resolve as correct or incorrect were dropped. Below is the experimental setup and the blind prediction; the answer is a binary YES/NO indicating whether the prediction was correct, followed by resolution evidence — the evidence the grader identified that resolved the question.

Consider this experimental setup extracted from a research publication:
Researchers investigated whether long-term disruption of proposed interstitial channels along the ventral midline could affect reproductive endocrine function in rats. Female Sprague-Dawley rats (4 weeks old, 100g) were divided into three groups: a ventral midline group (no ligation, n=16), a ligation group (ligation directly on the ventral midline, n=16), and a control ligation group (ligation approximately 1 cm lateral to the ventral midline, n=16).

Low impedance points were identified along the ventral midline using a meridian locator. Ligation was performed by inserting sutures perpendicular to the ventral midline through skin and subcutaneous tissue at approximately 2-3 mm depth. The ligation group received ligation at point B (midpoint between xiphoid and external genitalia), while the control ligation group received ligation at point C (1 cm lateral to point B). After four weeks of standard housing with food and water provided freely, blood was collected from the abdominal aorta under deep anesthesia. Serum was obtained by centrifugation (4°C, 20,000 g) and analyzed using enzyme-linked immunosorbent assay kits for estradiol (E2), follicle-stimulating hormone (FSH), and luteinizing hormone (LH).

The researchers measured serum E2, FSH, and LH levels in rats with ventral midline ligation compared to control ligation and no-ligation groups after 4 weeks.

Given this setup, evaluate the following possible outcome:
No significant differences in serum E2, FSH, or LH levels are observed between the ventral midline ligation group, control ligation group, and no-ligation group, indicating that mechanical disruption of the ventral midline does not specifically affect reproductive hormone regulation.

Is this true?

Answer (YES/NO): NO